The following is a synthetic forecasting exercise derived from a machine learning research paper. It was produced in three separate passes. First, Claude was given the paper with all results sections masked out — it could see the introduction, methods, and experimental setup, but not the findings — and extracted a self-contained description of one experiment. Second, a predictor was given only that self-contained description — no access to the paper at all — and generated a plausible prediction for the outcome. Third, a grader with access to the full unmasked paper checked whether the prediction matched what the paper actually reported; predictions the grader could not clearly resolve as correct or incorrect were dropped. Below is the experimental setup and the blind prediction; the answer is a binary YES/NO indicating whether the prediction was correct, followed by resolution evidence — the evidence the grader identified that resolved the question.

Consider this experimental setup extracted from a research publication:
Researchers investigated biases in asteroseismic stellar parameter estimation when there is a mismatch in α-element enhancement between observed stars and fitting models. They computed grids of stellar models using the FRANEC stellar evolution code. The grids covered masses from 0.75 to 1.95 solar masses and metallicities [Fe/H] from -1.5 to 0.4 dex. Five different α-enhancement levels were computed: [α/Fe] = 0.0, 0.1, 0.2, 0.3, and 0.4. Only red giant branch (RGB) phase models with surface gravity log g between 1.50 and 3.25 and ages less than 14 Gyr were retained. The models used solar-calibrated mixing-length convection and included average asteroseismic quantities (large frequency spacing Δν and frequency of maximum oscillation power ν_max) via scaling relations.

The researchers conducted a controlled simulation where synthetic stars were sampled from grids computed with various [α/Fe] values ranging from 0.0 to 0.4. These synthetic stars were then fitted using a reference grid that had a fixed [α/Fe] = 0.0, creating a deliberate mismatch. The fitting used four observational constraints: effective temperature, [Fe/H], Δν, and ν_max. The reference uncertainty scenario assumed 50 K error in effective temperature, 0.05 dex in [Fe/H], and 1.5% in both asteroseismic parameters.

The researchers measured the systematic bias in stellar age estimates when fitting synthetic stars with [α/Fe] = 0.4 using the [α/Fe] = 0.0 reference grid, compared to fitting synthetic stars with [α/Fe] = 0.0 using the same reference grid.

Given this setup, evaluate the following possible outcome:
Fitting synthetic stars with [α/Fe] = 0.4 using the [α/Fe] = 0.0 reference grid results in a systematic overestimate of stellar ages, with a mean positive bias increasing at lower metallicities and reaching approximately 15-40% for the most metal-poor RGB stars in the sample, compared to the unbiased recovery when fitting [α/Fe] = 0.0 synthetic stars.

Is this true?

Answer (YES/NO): NO